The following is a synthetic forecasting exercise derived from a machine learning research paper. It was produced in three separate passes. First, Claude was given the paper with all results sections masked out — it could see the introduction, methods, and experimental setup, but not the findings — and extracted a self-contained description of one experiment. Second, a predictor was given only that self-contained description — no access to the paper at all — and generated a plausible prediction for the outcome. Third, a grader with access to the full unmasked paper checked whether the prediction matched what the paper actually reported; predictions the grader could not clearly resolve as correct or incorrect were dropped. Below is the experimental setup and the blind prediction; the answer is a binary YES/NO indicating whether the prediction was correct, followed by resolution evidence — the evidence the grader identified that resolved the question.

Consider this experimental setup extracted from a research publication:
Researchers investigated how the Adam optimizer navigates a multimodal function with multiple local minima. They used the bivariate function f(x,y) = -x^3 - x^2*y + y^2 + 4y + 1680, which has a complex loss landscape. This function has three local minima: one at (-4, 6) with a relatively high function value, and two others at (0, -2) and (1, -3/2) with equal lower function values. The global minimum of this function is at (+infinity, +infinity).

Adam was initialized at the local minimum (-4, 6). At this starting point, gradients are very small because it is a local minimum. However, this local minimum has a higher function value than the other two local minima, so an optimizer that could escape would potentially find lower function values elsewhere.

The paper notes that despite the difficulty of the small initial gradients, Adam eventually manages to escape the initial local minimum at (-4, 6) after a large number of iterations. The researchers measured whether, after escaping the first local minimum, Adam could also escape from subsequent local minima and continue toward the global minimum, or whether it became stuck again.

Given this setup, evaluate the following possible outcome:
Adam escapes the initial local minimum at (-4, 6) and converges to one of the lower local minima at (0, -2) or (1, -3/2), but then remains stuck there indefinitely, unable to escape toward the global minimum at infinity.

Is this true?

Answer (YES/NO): YES